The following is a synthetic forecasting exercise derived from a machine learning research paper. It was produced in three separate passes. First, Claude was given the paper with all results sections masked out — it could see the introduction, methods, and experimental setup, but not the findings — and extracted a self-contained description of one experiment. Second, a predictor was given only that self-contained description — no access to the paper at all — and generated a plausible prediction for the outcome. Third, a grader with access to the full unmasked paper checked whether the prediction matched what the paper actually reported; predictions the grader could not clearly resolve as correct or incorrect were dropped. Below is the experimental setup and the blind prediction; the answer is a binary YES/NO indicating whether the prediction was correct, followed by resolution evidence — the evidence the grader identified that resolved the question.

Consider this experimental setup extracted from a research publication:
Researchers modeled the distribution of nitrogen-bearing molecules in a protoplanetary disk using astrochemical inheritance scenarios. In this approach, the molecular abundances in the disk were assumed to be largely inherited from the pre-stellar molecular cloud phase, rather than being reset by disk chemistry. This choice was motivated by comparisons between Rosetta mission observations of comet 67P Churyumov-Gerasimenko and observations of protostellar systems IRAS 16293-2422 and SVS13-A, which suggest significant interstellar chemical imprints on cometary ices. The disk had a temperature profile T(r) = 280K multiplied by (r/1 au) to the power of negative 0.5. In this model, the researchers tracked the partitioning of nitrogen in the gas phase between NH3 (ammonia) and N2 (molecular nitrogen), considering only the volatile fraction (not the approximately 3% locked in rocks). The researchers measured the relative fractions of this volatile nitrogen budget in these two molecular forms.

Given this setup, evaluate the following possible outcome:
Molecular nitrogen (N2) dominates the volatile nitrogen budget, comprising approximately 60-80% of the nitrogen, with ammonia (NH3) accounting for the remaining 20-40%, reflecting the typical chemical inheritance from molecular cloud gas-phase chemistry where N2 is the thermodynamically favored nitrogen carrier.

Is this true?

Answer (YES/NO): YES